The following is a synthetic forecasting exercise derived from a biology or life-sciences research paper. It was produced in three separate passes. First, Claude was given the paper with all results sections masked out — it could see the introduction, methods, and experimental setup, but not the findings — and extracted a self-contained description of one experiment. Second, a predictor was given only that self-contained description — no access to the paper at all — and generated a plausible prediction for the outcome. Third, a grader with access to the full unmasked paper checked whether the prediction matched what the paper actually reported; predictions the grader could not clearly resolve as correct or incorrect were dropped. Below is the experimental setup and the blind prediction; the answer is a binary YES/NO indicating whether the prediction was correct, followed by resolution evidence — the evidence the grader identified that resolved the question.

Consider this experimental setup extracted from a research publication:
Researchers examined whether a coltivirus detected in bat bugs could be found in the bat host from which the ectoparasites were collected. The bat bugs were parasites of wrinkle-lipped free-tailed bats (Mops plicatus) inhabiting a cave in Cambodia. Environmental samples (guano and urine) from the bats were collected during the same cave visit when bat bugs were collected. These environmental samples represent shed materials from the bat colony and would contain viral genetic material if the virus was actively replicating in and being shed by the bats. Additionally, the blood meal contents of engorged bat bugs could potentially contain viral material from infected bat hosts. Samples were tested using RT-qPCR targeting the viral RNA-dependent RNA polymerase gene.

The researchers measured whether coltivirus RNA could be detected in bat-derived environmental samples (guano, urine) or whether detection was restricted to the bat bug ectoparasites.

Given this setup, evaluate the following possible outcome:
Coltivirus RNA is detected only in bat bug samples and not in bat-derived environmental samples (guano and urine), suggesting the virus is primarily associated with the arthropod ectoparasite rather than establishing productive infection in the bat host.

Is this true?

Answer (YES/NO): YES